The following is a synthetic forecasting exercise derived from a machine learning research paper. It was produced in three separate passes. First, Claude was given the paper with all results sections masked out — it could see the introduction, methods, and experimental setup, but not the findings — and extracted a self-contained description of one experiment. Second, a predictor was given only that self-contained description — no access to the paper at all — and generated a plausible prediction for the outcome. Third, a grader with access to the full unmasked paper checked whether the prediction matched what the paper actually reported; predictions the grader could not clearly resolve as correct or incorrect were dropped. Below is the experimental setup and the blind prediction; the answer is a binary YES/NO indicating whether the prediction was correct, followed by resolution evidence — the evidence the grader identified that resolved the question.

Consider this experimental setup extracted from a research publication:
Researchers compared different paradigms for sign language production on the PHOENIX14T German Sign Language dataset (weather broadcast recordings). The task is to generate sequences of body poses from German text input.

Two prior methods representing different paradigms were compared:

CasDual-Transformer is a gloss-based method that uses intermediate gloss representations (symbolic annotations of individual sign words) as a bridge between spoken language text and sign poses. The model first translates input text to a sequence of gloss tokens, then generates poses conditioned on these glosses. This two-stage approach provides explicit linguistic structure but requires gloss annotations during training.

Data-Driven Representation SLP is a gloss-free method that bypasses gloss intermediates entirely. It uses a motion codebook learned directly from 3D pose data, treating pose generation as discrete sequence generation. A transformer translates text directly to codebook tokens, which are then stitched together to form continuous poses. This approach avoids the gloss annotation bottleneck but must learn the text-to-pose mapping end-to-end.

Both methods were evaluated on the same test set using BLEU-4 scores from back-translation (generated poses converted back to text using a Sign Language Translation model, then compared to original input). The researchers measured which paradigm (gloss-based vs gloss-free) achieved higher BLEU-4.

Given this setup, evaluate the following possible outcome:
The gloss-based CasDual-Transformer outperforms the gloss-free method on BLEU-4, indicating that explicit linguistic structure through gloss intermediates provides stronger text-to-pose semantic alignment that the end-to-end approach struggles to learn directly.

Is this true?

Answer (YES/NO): NO